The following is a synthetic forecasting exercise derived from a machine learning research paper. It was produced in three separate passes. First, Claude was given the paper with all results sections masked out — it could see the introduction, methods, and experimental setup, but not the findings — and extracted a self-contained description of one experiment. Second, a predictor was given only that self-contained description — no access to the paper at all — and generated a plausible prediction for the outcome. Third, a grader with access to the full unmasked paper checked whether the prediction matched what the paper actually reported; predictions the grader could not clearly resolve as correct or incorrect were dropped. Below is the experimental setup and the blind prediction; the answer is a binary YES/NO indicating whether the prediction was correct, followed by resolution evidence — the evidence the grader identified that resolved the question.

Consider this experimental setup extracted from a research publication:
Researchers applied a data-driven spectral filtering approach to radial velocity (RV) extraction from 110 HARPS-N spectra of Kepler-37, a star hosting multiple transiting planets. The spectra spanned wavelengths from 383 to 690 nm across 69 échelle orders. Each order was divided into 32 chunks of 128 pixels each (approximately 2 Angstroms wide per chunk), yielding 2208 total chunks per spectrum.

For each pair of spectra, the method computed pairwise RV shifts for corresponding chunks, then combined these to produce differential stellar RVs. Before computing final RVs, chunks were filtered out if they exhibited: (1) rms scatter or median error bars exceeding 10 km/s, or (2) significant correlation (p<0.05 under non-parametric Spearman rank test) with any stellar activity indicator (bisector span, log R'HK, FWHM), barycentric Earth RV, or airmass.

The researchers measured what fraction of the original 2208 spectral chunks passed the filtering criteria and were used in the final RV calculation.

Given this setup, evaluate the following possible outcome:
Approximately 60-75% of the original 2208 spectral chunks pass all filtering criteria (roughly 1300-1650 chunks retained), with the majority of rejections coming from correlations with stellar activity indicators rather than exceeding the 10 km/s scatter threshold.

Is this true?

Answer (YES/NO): NO